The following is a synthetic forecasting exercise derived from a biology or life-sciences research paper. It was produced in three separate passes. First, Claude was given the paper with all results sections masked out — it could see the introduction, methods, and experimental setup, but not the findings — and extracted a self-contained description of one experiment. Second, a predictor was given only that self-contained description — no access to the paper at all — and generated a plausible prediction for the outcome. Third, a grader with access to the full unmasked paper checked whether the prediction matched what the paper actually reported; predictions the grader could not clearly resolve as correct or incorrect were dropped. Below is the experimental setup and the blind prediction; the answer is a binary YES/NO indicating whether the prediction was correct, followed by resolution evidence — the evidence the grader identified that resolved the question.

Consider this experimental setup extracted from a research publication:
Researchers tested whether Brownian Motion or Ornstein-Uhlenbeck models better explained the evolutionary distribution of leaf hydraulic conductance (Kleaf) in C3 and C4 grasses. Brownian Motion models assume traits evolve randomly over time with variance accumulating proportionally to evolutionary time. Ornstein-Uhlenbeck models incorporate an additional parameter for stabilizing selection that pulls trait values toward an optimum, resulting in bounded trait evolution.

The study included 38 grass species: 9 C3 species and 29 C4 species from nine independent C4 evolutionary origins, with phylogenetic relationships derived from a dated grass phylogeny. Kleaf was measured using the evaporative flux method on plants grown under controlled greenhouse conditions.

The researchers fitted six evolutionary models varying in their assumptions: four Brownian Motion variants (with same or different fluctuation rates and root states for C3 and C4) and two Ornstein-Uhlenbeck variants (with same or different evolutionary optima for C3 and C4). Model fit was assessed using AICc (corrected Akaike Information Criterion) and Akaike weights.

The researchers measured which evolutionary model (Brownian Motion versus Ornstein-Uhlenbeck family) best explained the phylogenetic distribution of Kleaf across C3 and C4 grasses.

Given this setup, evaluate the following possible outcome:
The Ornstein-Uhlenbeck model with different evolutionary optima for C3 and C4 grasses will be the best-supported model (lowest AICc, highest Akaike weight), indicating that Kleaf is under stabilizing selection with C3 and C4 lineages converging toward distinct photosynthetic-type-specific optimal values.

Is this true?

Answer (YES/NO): YES